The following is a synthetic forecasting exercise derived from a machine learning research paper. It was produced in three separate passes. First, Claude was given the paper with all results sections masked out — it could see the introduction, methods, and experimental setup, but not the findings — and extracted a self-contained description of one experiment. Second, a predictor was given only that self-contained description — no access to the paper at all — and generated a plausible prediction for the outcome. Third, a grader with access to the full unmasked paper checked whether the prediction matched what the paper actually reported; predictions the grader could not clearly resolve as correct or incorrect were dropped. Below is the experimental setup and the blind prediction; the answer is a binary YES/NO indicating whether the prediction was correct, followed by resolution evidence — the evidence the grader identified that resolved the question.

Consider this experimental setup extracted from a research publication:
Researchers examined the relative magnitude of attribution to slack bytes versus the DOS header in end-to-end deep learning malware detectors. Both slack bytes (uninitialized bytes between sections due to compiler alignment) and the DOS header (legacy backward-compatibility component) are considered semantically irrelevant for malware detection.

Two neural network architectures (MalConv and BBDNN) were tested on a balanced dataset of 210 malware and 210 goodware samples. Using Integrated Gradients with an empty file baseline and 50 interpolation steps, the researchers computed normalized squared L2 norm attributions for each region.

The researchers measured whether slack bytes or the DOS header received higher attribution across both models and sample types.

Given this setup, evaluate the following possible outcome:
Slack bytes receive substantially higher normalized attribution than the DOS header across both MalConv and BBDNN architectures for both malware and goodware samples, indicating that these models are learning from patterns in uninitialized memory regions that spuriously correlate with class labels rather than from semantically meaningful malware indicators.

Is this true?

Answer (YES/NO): YES